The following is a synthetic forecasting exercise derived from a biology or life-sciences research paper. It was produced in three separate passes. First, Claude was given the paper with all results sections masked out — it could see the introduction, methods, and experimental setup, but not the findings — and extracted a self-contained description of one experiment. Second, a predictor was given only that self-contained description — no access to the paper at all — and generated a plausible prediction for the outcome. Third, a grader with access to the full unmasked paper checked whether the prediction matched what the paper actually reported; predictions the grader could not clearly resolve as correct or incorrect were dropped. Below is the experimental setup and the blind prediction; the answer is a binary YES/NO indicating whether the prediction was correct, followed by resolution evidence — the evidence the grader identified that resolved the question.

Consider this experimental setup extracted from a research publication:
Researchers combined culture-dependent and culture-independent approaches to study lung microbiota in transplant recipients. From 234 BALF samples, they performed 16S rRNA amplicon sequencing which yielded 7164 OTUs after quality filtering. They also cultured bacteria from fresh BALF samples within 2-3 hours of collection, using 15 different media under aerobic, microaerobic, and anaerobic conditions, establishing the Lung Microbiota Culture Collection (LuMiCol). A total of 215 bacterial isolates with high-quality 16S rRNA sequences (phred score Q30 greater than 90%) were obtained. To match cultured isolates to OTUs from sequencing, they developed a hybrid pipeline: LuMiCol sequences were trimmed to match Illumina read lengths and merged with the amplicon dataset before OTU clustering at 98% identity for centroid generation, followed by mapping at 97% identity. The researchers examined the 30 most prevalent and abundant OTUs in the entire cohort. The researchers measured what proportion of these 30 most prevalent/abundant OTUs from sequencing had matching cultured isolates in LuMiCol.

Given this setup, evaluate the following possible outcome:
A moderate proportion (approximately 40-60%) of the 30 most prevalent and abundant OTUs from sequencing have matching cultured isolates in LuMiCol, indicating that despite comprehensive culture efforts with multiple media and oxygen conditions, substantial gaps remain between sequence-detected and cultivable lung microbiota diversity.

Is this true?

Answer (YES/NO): YES